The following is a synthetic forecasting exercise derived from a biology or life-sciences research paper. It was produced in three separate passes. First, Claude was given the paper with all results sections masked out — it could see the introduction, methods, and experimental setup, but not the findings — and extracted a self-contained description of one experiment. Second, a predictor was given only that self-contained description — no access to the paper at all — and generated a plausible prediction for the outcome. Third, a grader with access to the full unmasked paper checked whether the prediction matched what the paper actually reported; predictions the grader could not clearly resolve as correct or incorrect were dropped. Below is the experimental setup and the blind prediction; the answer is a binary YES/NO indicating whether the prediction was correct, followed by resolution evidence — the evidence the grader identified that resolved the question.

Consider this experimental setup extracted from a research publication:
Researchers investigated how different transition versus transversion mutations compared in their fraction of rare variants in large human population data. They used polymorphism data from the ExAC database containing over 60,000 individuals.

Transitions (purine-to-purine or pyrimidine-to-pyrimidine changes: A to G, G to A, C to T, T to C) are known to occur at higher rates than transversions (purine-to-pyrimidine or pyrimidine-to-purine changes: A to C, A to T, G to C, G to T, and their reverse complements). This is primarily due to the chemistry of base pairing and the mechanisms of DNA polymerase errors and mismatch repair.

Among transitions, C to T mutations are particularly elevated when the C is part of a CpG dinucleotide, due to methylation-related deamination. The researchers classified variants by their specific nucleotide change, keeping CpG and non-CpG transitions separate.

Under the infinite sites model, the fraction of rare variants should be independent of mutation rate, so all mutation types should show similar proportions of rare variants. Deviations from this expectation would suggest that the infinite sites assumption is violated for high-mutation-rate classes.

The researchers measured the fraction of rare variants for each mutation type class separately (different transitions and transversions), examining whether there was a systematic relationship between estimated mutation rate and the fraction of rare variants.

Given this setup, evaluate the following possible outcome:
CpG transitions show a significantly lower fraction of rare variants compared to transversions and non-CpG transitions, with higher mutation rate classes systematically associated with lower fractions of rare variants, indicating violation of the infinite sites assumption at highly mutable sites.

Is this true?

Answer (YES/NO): YES